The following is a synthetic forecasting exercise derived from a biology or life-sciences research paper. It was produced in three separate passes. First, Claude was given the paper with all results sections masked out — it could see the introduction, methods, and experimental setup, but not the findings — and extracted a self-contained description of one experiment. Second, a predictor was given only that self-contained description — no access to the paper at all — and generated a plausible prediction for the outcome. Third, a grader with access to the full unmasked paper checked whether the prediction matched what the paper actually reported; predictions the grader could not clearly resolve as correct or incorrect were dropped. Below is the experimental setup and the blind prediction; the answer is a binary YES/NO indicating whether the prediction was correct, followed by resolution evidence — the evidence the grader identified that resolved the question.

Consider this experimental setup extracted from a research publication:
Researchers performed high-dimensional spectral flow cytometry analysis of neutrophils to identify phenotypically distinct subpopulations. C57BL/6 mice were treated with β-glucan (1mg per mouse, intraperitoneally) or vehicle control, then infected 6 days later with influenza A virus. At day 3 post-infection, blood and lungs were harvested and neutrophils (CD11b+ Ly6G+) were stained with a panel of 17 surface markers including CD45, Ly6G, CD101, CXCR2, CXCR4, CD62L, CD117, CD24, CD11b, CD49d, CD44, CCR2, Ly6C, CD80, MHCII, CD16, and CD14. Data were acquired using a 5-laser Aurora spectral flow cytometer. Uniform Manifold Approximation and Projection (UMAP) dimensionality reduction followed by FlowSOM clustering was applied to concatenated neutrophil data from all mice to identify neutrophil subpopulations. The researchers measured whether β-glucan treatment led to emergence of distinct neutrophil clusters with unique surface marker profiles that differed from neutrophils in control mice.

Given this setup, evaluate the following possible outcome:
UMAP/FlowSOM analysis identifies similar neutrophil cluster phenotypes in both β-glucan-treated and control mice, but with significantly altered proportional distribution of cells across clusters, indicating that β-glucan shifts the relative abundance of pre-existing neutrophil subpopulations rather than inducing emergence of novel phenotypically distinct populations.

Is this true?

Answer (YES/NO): YES